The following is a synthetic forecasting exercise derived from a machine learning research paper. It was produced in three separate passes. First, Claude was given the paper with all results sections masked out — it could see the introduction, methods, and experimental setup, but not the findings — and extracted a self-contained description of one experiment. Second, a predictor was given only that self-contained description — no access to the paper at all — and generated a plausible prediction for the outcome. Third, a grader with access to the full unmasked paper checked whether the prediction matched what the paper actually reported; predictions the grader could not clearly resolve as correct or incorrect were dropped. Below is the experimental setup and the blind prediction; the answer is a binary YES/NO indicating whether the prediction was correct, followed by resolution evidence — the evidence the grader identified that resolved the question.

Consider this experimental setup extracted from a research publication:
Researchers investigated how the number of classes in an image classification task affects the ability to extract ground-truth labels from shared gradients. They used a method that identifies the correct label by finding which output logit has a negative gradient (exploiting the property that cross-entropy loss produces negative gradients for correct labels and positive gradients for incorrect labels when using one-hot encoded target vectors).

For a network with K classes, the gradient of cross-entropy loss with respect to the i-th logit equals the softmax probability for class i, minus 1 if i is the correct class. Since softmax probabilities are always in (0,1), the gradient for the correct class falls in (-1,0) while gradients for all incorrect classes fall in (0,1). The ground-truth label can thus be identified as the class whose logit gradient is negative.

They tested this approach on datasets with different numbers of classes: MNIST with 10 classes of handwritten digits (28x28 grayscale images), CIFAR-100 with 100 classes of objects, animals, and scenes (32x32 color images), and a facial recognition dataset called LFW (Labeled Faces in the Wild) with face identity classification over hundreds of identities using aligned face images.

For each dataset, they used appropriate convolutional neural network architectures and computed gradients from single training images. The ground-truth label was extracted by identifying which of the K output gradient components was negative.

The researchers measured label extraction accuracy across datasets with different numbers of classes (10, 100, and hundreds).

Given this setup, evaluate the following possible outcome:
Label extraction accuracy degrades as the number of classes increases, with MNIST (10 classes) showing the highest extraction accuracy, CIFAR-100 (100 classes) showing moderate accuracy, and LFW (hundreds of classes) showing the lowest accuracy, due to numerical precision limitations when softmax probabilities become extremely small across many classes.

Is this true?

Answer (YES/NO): NO